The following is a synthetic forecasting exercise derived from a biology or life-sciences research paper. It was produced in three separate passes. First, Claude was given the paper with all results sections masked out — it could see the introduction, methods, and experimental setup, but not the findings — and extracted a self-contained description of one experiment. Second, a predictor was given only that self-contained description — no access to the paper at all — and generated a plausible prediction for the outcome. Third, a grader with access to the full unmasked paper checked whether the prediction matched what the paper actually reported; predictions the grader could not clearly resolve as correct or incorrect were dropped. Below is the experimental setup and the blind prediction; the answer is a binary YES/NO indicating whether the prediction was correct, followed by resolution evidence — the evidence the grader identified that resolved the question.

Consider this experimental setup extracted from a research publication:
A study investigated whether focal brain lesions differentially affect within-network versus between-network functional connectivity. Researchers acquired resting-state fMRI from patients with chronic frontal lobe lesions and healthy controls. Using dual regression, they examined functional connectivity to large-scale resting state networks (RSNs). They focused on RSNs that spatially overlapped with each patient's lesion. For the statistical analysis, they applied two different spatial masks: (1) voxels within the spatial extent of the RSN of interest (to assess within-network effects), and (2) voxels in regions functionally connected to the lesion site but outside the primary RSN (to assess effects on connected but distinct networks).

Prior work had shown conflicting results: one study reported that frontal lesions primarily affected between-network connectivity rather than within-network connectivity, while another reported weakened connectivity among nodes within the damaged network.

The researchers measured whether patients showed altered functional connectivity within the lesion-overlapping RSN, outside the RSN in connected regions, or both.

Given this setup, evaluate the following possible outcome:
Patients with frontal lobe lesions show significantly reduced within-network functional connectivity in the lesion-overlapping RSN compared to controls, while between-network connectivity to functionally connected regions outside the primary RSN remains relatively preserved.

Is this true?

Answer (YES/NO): NO